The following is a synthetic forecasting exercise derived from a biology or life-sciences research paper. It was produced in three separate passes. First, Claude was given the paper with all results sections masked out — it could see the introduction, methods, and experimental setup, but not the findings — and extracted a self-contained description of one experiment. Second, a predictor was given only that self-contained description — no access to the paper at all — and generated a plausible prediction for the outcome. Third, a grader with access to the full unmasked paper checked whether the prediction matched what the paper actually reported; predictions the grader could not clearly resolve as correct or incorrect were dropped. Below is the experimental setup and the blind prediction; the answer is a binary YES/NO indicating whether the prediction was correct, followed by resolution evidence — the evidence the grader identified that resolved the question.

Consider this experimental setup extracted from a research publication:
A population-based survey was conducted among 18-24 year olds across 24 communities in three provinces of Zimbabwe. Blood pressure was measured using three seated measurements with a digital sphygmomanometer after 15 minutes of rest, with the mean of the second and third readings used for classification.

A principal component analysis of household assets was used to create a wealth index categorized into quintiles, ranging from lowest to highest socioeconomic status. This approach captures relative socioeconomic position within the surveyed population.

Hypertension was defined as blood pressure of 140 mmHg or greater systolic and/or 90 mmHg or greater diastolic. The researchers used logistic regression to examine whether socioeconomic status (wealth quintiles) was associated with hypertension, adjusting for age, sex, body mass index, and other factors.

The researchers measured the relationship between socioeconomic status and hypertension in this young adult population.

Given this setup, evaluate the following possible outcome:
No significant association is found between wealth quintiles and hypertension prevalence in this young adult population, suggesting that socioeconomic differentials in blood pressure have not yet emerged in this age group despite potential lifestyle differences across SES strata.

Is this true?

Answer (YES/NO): YES